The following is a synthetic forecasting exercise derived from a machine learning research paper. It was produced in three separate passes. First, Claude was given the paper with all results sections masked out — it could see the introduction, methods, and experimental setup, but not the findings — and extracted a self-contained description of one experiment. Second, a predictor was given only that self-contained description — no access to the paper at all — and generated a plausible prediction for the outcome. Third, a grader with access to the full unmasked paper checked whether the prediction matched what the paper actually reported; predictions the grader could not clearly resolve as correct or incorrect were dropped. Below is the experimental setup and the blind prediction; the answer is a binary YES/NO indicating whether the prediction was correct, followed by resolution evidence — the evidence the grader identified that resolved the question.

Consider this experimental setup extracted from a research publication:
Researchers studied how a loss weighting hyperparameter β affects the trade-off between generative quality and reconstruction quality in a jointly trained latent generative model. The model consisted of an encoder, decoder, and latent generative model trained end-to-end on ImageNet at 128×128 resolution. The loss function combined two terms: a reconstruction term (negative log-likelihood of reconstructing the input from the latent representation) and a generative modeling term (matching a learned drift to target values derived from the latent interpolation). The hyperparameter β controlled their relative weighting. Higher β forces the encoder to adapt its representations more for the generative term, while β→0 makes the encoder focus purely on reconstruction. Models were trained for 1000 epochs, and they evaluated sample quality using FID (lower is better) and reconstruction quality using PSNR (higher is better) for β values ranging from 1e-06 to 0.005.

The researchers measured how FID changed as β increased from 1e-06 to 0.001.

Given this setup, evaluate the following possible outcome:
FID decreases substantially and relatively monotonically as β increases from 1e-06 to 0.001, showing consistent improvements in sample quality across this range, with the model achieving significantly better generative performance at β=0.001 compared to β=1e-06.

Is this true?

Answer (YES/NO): NO